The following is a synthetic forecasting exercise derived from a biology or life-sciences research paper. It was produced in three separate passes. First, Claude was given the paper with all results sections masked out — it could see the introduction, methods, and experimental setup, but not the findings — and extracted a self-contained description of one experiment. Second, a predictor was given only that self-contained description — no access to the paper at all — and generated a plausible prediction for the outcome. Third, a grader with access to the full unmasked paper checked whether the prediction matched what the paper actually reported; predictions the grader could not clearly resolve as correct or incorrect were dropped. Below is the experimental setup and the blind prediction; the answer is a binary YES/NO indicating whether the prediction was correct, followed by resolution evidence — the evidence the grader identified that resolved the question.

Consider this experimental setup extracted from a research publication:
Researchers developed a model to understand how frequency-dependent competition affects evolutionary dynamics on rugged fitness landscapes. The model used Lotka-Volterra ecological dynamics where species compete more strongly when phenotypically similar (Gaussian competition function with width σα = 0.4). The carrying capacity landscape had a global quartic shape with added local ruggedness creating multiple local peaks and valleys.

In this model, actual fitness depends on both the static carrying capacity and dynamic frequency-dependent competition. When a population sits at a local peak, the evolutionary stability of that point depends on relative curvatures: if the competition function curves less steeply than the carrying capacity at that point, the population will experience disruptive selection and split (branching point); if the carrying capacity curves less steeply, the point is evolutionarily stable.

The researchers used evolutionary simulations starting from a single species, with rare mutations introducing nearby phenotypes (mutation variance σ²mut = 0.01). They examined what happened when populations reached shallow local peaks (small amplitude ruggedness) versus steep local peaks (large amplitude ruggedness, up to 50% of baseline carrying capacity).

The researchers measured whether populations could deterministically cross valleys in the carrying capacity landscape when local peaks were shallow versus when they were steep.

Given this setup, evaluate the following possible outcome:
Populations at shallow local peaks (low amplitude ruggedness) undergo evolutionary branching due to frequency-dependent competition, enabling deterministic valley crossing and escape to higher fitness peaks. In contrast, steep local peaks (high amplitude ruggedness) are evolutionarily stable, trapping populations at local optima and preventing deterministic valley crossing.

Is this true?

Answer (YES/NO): NO